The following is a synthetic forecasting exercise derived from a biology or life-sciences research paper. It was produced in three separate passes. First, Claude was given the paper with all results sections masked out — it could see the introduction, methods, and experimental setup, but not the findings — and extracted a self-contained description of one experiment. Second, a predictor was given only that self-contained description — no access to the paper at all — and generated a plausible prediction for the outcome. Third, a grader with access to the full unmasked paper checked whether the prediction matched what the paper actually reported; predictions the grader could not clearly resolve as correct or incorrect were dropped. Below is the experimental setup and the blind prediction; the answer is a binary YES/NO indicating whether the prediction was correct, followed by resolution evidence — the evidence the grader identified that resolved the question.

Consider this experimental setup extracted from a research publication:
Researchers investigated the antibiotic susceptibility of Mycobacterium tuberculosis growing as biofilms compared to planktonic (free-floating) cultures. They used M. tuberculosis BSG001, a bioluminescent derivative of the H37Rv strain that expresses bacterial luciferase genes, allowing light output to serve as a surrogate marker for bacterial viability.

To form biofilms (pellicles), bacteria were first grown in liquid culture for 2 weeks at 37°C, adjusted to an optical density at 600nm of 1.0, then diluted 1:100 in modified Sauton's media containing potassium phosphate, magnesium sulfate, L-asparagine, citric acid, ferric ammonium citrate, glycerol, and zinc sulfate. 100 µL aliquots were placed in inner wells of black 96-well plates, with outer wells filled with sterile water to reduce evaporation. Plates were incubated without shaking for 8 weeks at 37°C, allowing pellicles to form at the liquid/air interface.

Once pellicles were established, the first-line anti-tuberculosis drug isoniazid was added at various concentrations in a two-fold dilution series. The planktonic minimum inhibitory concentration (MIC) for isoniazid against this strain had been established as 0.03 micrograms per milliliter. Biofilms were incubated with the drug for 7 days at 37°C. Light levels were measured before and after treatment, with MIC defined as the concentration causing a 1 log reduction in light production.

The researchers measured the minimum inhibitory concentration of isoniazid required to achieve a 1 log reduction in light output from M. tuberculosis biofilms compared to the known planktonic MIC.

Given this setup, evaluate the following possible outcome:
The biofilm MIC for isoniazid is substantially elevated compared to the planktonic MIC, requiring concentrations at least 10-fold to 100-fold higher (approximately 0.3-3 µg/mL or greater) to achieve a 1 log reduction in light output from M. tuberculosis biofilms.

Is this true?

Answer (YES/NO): NO